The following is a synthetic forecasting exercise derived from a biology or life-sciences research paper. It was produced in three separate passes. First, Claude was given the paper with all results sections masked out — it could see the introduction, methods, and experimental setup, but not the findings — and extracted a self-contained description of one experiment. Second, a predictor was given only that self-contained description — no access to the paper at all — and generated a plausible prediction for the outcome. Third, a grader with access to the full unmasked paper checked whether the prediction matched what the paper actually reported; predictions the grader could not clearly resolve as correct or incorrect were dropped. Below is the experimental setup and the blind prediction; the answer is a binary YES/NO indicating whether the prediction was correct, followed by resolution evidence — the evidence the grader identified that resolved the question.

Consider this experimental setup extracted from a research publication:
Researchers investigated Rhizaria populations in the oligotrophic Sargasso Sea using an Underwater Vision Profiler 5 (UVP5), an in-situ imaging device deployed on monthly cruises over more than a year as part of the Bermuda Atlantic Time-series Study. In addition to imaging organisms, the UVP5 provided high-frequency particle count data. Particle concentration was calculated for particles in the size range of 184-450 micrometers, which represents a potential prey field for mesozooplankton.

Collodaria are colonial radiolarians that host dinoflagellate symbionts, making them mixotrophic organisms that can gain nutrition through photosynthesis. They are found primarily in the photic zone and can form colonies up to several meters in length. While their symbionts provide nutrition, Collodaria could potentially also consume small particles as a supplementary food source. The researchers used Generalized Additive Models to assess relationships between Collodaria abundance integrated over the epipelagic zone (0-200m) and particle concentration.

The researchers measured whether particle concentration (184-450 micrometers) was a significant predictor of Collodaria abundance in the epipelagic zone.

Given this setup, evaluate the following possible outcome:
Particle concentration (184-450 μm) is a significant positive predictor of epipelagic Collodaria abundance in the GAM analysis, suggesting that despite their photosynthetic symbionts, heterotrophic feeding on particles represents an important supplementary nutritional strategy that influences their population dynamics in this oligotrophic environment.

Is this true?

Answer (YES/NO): NO